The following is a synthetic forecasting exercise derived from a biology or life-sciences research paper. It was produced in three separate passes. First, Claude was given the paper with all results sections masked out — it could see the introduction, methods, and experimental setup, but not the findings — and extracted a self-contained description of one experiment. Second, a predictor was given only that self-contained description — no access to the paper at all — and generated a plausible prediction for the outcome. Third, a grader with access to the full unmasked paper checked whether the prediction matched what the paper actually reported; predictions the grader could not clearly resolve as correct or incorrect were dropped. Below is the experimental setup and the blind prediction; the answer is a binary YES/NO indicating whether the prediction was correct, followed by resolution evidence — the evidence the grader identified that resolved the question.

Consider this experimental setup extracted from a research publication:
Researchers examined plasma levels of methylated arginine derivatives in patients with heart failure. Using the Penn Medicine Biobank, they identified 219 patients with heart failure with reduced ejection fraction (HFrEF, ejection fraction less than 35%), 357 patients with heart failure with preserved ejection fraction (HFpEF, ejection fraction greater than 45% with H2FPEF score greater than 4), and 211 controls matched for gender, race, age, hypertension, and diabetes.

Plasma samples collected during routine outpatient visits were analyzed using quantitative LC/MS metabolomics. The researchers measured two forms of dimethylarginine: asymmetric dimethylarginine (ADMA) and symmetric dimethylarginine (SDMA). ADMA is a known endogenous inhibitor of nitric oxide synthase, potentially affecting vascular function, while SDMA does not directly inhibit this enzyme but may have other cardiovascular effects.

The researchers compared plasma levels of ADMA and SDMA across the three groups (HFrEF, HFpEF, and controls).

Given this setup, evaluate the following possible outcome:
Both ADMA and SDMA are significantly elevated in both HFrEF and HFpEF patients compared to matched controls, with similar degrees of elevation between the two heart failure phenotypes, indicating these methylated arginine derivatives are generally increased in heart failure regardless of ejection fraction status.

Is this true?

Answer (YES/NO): NO